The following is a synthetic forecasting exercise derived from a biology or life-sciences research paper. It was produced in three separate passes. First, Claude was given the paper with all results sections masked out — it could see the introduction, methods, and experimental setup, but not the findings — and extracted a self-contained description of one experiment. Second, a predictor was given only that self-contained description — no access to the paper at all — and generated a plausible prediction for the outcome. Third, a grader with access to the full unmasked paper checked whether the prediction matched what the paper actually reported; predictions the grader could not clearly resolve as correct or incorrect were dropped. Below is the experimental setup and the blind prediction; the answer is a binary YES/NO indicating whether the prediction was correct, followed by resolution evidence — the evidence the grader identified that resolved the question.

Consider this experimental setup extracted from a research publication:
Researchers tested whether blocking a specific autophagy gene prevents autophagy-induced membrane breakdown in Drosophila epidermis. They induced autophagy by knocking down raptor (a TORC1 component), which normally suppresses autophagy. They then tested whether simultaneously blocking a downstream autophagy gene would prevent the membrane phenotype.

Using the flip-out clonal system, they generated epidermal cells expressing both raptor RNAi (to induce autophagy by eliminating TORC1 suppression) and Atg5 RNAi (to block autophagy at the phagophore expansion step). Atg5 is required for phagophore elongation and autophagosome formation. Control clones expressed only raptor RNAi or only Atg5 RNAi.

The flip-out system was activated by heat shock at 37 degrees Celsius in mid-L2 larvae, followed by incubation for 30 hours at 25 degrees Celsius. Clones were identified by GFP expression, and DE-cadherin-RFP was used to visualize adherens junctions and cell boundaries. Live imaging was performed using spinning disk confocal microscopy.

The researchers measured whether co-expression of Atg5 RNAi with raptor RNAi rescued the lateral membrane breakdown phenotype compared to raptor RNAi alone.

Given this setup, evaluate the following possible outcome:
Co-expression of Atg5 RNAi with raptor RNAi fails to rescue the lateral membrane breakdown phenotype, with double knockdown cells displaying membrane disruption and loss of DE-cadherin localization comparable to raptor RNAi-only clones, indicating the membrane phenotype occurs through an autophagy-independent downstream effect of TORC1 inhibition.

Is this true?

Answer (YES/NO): NO